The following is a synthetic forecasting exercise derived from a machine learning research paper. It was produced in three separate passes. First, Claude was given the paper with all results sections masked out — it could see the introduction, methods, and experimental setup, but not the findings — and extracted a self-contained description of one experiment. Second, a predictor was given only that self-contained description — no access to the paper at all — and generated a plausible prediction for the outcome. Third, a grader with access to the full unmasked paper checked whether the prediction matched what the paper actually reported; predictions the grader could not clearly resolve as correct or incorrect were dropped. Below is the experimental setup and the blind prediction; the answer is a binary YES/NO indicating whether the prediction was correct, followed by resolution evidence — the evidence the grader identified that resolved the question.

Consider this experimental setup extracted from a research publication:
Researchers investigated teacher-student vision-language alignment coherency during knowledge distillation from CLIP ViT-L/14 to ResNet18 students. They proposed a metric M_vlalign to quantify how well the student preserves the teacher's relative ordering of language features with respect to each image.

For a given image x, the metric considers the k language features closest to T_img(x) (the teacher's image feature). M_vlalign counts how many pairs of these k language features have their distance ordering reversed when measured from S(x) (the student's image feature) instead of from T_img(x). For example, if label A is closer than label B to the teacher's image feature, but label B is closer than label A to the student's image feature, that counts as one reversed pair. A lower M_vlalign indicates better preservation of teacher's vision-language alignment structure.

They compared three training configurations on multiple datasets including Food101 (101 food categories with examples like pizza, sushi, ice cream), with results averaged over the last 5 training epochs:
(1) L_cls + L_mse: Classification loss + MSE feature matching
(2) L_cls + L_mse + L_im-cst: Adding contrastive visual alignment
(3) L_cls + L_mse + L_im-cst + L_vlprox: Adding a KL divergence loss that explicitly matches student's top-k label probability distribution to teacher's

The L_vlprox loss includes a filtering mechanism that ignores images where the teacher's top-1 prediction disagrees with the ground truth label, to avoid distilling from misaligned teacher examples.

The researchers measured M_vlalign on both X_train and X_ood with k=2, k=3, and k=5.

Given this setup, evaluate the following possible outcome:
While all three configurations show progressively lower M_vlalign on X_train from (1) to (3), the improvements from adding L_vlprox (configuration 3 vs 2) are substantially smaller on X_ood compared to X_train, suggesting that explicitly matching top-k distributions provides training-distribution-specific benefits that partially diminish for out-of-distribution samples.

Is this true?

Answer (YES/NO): NO